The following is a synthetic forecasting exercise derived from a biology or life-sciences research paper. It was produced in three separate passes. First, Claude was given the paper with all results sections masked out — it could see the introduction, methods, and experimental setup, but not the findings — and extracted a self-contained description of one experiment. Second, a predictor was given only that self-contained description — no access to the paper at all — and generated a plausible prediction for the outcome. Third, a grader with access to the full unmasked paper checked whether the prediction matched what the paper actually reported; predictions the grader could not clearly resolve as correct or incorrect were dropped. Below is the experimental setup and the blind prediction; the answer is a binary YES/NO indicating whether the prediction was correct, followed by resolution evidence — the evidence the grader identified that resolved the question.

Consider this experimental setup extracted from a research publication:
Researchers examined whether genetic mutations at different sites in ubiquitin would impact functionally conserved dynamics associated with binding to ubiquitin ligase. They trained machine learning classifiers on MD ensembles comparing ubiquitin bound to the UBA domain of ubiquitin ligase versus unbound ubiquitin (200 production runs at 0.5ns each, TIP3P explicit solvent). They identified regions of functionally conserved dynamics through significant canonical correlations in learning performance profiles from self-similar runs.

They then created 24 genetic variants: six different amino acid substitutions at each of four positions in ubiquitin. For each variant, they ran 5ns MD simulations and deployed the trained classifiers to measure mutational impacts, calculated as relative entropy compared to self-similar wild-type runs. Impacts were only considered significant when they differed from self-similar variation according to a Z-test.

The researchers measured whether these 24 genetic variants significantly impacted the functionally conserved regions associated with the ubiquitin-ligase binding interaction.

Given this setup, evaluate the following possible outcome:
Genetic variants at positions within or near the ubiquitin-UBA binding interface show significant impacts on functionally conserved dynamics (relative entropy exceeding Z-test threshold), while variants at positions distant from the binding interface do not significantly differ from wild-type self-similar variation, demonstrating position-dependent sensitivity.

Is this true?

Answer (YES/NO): NO